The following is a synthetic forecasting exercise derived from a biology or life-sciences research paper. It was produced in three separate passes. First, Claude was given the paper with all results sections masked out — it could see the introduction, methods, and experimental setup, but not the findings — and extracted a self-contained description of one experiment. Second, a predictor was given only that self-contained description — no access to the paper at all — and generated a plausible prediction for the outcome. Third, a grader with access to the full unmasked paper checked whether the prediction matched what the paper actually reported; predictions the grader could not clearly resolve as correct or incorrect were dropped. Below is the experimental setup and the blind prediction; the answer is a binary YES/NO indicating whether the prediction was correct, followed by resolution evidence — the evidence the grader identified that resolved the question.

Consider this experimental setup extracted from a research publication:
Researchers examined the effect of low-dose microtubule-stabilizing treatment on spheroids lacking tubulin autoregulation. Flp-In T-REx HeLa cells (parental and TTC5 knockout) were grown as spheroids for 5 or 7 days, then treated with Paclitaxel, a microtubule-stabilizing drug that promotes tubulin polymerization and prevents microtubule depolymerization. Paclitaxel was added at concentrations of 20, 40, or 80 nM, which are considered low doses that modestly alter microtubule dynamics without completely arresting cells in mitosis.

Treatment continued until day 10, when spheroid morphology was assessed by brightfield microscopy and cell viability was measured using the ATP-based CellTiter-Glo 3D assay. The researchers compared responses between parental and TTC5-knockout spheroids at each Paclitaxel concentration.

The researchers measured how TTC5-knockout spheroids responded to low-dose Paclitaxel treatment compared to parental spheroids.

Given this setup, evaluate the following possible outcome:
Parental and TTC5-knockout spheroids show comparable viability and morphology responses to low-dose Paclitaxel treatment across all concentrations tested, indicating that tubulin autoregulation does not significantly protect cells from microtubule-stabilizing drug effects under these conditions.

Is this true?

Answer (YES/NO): NO